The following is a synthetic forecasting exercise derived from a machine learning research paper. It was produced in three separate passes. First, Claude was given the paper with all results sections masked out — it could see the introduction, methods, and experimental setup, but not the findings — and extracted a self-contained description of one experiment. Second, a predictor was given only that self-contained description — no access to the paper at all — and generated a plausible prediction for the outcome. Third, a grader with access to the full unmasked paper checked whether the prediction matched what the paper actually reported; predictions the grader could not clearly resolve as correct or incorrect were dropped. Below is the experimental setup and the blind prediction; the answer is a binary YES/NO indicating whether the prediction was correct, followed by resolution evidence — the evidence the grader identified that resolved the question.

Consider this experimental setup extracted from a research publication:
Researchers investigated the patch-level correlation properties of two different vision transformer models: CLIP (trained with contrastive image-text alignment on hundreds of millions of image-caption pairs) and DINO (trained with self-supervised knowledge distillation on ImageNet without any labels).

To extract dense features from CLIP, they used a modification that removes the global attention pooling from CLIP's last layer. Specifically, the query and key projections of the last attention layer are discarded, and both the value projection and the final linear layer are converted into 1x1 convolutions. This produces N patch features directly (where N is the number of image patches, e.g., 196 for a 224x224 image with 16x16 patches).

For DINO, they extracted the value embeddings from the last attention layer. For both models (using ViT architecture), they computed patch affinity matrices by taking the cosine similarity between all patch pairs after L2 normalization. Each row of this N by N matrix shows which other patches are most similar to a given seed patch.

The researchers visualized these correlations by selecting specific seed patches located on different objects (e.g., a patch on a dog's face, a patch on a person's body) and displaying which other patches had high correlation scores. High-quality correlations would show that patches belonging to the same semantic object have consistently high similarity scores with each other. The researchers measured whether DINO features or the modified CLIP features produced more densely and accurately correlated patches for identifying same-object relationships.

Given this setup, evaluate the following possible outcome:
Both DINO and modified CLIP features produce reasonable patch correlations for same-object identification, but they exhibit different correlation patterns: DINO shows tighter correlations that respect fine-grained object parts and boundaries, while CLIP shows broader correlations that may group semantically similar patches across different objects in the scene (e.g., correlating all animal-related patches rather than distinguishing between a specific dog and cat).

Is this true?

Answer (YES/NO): NO